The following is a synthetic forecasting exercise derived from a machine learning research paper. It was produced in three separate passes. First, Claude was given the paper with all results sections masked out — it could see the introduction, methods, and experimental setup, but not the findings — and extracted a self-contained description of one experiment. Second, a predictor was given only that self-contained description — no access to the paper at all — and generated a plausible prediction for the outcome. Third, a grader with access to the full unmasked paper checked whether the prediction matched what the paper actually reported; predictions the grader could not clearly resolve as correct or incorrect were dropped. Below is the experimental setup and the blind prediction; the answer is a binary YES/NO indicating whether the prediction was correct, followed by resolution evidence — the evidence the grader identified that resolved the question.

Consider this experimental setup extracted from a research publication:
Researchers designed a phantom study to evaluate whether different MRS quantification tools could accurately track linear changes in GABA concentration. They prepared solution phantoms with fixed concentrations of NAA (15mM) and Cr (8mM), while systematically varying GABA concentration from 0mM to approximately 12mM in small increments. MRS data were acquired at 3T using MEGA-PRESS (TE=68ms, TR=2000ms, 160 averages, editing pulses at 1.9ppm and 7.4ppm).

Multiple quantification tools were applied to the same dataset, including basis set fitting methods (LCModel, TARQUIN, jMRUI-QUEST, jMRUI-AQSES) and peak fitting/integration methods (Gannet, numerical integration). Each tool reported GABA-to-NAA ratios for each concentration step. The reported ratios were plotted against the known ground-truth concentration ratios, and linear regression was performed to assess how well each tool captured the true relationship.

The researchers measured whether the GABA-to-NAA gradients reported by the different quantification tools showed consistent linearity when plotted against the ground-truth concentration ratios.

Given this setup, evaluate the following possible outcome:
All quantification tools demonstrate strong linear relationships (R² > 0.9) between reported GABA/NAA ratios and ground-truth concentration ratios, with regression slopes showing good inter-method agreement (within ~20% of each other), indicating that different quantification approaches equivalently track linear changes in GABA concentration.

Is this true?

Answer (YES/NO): NO